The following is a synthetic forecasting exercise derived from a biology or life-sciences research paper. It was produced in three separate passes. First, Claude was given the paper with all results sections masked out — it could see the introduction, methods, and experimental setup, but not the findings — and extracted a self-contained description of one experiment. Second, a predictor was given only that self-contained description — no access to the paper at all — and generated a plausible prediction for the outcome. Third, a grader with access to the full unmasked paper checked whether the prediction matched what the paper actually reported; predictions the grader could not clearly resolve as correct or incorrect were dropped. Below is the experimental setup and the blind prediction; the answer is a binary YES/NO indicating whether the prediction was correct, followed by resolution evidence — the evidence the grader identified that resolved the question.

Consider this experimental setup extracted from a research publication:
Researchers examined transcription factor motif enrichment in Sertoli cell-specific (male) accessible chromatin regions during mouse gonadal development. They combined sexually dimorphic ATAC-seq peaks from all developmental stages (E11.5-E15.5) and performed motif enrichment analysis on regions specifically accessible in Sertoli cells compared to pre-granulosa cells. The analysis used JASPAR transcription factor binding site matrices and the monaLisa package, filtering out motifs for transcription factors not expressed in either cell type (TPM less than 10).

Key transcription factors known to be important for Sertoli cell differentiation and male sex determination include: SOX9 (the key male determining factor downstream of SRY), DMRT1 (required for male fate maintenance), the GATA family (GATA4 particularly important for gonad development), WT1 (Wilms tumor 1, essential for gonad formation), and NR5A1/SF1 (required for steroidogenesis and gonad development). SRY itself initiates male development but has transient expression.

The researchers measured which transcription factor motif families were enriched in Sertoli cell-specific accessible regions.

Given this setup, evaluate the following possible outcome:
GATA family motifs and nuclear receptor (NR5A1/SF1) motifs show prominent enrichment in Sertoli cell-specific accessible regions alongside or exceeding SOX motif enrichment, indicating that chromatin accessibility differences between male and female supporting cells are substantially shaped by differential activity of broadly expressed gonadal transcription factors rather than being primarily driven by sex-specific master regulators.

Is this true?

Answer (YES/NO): NO